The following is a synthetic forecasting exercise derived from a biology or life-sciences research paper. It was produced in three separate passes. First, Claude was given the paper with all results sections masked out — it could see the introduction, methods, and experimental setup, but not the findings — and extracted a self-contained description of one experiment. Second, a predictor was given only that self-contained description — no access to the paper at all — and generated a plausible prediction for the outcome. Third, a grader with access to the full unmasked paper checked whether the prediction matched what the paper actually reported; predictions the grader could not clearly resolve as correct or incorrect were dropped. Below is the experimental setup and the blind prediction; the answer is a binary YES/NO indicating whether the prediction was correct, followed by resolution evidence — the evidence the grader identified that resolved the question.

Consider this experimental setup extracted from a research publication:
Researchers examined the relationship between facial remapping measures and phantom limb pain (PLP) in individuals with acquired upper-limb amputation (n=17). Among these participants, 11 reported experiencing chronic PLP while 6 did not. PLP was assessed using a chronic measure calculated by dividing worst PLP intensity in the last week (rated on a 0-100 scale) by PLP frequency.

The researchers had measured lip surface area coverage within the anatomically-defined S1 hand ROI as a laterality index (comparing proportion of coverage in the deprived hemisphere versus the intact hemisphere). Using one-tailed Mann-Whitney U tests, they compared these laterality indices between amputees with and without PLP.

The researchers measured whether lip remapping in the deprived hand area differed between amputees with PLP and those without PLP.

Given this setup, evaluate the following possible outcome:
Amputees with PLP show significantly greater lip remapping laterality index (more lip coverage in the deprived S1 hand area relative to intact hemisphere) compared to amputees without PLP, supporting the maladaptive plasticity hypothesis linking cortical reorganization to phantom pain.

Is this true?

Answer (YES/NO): NO